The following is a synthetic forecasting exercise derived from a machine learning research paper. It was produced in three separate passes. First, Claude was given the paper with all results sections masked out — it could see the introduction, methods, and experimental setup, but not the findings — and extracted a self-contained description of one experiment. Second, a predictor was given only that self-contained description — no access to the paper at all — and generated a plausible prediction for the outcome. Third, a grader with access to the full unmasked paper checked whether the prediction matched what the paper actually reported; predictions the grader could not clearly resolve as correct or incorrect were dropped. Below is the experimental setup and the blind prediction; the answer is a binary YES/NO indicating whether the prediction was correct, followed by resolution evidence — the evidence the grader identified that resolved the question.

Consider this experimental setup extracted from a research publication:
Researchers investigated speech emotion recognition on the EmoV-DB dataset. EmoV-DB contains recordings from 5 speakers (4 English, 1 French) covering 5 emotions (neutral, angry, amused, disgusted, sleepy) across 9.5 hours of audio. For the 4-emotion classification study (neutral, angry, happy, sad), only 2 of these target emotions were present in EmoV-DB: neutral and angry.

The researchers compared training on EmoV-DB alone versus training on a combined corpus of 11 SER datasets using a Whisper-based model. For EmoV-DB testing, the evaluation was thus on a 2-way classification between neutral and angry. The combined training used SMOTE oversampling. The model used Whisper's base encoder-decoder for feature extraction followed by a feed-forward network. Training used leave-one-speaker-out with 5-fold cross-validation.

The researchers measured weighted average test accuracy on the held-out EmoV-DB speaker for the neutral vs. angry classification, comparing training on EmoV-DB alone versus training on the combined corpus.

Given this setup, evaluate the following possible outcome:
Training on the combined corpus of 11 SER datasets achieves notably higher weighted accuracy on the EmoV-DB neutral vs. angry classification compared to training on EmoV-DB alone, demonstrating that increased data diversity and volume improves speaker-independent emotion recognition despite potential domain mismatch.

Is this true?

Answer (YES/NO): YES